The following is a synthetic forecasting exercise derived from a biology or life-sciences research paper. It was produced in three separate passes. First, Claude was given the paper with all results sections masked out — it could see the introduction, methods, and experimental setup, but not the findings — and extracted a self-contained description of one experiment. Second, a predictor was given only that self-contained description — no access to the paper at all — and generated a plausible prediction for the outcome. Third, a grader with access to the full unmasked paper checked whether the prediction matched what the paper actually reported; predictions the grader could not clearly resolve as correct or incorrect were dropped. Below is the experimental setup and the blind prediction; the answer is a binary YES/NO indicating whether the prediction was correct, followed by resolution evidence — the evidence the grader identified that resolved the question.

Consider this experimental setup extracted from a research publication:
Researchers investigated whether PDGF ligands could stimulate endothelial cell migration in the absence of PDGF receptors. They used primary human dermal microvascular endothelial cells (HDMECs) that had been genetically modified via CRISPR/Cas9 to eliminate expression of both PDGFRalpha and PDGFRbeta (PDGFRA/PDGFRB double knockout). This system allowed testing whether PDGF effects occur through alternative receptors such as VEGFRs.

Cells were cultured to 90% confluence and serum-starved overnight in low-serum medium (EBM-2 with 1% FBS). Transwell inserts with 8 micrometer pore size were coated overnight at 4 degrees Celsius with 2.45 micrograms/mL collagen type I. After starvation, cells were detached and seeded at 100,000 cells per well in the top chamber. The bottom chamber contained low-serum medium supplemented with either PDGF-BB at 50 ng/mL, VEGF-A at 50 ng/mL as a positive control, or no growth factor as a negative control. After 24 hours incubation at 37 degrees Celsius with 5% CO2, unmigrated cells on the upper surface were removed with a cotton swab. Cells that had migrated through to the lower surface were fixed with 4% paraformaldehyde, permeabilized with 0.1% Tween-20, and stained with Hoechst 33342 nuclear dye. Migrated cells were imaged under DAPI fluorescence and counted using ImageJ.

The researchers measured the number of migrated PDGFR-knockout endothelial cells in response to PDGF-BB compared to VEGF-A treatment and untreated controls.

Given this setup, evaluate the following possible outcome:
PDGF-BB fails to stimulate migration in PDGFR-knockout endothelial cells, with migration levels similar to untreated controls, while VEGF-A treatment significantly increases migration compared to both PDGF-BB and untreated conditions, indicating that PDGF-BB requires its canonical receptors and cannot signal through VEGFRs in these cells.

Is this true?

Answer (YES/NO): NO